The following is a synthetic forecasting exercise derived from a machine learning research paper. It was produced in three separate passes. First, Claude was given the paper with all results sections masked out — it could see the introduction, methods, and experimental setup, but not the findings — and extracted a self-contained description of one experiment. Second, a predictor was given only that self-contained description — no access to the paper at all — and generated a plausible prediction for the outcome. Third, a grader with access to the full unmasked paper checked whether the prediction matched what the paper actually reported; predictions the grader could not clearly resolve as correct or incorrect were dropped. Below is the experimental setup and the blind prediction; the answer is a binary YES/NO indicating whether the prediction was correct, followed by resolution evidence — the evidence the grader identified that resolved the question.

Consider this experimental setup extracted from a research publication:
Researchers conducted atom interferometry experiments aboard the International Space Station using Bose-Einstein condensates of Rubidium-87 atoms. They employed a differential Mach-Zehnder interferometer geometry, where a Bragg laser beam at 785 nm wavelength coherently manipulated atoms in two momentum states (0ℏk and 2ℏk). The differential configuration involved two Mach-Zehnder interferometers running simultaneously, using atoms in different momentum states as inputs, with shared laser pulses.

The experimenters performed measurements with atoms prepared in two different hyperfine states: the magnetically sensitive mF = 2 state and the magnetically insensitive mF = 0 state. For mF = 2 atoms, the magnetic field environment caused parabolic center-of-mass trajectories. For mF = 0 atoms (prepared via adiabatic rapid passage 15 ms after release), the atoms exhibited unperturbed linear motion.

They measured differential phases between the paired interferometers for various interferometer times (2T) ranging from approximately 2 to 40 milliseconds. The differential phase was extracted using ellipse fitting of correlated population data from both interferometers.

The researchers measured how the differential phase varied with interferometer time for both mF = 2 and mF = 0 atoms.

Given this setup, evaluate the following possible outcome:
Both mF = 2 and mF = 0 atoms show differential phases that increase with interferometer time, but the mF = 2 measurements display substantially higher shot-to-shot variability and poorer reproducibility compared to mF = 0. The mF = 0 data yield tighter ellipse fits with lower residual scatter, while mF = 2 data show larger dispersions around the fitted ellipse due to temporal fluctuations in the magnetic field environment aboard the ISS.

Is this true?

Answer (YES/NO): NO